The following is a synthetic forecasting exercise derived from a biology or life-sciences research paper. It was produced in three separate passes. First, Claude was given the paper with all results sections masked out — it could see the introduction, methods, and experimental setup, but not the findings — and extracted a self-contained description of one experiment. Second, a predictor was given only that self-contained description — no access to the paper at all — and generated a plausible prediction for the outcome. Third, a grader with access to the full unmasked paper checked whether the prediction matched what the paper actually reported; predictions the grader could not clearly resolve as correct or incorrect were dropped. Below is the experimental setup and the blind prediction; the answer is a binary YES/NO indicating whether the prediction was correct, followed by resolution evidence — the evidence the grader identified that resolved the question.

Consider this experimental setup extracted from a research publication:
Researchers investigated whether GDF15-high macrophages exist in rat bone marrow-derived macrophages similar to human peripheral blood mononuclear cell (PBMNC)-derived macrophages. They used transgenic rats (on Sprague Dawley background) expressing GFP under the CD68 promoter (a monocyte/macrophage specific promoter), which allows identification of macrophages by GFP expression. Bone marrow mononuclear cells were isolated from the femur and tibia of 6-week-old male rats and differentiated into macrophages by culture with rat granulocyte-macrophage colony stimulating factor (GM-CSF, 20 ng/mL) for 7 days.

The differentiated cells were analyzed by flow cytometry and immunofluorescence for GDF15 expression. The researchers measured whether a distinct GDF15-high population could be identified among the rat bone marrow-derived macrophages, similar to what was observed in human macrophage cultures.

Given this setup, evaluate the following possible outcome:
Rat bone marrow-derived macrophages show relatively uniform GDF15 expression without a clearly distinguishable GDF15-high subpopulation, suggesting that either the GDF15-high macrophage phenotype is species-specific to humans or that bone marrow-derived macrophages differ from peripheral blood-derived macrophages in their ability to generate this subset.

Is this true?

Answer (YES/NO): NO